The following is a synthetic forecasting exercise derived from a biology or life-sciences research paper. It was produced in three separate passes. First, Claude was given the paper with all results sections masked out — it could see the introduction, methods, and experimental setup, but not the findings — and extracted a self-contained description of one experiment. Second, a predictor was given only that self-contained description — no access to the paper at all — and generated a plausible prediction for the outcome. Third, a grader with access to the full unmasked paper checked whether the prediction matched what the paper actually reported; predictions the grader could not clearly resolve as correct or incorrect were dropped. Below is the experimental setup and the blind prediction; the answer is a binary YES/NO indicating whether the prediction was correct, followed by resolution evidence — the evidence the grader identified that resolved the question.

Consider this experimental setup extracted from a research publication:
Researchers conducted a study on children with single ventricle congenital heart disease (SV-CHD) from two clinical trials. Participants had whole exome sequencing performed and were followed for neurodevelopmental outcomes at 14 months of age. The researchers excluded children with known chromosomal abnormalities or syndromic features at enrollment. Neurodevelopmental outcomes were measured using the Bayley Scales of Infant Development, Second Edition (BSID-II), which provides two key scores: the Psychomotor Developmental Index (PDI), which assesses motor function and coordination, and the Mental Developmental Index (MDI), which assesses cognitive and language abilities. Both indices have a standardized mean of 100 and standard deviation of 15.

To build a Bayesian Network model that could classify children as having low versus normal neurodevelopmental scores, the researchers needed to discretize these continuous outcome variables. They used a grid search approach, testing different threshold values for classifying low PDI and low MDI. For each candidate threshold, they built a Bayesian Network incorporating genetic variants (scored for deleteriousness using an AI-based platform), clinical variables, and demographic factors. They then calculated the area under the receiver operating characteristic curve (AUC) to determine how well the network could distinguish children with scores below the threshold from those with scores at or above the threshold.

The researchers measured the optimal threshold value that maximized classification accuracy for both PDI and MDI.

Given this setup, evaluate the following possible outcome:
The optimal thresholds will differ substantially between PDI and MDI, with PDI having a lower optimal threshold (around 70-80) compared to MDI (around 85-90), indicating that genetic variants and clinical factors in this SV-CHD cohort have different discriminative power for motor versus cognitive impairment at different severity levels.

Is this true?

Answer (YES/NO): NO